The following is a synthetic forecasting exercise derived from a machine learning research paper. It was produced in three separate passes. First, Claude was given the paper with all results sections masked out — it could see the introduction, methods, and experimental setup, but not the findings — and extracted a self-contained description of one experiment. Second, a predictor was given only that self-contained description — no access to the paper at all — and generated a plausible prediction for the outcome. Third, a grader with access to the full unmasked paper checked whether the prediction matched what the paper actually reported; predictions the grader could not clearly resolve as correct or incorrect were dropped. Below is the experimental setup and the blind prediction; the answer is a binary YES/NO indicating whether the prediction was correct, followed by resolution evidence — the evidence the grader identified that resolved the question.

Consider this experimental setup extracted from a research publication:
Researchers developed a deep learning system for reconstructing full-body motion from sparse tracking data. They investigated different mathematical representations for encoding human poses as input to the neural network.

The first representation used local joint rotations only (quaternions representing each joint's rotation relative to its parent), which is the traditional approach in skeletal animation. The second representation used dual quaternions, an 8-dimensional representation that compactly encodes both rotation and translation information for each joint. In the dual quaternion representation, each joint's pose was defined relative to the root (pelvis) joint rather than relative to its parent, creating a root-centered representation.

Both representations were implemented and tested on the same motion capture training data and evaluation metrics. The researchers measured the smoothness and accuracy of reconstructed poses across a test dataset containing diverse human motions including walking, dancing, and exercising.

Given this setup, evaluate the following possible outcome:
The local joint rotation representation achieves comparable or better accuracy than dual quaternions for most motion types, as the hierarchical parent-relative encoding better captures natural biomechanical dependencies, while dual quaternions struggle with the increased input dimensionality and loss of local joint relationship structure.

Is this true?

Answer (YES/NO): NO